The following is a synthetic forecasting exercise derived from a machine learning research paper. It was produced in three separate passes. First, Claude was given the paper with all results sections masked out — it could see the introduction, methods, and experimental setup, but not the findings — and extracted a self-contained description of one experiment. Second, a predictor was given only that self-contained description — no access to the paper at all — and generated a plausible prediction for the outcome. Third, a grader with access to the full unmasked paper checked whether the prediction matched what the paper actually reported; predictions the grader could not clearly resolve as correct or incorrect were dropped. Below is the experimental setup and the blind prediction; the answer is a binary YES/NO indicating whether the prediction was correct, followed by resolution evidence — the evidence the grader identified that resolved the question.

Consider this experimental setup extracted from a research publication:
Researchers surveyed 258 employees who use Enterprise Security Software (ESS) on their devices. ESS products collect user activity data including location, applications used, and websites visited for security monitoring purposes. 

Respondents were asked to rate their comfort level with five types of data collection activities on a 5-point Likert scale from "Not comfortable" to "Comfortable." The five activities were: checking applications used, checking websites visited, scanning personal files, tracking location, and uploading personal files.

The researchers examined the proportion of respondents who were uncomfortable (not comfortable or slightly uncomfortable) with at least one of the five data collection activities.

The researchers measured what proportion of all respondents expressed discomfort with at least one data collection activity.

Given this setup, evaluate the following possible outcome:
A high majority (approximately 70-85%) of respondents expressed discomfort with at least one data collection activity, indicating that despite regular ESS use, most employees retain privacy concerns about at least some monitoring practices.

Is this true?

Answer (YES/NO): NO